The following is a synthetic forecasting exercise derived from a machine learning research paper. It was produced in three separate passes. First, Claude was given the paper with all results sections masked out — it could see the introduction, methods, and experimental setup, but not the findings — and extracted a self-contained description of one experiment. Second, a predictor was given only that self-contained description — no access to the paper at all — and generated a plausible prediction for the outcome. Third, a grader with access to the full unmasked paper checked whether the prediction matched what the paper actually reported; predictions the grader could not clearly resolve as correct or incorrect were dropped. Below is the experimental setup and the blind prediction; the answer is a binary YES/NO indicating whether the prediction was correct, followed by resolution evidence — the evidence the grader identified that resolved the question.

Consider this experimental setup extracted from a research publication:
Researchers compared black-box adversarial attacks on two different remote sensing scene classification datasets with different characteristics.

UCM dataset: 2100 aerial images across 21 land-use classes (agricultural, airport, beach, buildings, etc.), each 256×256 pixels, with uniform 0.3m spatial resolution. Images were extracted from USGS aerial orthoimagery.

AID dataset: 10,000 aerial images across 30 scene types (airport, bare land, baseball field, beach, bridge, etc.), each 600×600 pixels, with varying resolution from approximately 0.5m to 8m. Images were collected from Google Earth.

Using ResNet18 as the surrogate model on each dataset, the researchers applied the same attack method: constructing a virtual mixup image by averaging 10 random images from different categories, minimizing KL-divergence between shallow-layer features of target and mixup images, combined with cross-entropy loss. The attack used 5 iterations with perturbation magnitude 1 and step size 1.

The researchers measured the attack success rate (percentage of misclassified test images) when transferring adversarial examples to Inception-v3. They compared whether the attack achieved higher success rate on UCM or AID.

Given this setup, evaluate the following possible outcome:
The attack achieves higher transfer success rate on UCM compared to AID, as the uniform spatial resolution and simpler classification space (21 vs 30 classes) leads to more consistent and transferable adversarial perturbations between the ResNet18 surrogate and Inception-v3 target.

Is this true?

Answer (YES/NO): NO